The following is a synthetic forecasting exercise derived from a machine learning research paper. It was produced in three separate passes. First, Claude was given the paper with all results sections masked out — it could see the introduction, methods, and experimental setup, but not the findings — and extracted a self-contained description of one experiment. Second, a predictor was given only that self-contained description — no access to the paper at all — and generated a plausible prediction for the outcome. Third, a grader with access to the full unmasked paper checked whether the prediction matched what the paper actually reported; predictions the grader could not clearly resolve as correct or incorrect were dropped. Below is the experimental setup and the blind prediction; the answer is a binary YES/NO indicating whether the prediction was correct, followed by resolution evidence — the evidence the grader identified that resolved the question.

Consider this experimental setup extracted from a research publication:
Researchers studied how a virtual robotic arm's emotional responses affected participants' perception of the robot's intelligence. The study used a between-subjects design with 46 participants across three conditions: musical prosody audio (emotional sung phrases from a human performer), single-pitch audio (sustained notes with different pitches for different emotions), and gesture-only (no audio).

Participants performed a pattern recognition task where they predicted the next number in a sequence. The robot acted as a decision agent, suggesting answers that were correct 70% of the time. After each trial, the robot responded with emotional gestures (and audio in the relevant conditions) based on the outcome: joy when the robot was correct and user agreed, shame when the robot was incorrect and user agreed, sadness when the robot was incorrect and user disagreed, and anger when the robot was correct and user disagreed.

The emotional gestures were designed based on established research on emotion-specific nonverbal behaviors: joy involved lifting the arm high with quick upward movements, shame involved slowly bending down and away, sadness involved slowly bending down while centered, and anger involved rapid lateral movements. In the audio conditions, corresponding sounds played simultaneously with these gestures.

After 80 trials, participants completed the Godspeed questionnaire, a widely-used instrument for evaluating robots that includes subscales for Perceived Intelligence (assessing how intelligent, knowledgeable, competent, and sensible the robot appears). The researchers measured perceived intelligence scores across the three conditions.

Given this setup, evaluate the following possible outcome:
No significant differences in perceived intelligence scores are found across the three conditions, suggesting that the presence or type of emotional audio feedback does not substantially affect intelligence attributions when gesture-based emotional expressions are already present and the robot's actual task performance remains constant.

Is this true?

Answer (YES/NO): YES